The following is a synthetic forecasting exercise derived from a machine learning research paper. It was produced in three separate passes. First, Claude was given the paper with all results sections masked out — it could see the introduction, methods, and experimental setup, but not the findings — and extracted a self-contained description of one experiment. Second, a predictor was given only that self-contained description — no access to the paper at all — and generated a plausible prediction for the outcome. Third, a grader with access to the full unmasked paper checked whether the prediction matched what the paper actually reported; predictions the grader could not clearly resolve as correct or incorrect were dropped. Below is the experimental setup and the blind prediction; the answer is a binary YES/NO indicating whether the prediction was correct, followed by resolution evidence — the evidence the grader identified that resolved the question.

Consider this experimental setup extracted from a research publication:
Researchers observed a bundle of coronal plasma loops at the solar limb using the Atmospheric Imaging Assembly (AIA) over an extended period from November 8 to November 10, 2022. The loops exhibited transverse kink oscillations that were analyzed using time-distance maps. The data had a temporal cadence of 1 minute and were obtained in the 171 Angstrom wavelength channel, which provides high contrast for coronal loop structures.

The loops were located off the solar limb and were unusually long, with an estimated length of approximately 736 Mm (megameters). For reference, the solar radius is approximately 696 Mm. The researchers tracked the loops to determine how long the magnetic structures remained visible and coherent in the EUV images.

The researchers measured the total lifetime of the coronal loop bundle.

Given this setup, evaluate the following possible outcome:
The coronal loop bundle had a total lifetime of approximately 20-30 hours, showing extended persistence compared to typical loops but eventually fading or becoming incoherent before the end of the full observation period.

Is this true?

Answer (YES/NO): NO